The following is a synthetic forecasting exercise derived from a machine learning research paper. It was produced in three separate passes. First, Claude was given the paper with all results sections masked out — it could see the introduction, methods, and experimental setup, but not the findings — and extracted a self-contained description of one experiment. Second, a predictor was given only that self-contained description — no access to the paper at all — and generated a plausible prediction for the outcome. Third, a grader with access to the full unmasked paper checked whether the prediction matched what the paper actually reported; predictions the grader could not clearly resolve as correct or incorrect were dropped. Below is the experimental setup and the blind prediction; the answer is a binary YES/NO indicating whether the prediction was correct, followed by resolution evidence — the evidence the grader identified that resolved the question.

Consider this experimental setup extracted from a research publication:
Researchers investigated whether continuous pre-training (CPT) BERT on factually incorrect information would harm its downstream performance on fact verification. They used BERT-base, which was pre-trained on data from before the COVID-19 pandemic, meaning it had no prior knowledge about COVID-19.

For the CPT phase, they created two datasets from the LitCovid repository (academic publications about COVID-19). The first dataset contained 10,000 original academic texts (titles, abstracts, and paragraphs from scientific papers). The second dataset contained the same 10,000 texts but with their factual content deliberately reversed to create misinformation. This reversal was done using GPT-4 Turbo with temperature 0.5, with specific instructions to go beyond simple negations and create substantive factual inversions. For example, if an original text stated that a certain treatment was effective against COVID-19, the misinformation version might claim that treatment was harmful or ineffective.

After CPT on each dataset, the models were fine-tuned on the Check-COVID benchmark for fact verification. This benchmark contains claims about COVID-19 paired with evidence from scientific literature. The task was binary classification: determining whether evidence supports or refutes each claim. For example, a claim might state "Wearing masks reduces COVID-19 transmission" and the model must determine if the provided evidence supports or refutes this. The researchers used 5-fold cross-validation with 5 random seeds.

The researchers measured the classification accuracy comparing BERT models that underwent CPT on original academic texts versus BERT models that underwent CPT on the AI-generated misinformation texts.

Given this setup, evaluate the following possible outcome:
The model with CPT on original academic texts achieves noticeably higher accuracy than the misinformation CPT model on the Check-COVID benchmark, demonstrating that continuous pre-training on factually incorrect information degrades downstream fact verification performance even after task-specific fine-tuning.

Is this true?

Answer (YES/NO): NO